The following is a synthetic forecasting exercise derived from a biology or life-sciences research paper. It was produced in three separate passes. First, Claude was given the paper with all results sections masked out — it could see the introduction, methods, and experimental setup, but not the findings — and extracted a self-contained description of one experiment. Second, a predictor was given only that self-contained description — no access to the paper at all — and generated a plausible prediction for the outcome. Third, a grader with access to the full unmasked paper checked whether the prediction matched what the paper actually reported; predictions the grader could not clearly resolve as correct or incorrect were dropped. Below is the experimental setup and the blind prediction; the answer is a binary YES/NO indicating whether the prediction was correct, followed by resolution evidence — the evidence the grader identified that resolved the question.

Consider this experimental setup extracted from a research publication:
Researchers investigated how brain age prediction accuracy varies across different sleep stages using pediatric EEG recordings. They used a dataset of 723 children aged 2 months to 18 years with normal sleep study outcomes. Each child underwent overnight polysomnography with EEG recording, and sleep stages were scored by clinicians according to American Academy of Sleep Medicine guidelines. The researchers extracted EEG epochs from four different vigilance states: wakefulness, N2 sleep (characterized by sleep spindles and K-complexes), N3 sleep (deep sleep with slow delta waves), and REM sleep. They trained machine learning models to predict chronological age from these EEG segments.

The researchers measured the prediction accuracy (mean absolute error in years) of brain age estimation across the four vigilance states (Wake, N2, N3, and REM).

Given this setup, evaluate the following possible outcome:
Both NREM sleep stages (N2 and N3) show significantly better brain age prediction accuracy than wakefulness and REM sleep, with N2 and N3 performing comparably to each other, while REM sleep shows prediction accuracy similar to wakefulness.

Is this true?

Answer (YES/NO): NO